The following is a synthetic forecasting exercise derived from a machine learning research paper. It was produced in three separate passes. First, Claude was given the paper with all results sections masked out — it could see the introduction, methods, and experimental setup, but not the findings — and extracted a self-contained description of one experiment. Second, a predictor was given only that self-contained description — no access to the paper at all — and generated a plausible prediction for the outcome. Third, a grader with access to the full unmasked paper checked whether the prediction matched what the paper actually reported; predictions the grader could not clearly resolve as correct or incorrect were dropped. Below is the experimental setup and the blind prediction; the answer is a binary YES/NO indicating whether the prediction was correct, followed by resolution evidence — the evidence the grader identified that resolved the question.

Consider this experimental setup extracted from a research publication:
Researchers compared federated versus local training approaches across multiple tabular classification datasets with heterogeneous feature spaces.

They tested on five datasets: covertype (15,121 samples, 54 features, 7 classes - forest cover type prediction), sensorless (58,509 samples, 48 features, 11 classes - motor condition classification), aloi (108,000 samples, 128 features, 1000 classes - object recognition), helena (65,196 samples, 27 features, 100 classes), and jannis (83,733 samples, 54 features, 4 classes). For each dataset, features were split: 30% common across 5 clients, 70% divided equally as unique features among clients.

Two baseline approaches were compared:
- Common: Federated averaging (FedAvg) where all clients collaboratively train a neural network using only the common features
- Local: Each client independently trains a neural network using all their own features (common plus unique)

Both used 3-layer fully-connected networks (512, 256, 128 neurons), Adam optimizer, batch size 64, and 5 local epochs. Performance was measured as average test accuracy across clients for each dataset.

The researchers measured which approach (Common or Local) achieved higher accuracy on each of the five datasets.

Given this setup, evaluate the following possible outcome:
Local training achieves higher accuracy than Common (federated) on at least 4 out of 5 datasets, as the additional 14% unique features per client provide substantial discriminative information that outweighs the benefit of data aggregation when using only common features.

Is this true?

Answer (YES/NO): NO